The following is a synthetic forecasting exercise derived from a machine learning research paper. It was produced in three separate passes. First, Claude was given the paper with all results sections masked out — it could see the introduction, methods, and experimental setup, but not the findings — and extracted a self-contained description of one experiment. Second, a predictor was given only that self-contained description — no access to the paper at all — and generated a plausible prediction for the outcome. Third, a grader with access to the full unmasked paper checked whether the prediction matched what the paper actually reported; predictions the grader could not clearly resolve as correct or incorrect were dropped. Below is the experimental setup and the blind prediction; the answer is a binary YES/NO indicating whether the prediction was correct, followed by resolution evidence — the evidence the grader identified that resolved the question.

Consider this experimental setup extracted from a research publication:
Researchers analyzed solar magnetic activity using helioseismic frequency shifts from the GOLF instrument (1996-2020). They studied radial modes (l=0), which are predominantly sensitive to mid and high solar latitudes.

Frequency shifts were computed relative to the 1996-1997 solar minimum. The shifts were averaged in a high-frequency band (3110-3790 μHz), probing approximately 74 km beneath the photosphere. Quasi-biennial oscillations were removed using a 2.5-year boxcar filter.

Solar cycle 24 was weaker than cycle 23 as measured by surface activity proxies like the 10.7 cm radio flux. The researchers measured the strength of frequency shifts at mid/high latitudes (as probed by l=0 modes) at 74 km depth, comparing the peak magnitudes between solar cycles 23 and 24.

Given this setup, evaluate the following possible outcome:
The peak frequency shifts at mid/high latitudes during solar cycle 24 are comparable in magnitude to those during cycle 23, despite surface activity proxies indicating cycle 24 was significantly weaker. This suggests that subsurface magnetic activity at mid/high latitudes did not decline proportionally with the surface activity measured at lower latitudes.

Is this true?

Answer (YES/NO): YES